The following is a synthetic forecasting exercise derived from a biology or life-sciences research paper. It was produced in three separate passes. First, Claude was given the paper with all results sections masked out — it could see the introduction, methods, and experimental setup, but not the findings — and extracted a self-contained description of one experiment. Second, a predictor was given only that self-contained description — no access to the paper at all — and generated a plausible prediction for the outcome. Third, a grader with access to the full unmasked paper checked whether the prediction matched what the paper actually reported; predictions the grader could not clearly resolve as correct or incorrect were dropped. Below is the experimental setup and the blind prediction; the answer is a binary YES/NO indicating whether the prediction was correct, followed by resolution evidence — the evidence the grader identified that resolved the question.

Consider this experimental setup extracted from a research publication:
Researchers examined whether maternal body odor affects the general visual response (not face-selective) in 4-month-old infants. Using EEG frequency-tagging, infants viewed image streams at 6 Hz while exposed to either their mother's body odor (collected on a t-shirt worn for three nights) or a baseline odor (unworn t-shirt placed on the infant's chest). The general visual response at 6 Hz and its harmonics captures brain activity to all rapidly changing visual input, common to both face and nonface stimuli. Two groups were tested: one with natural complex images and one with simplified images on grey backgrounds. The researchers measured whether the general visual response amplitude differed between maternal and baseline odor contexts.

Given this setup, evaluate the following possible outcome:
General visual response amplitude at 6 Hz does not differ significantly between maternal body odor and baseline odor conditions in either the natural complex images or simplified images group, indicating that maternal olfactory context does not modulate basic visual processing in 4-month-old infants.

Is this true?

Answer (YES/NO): YES